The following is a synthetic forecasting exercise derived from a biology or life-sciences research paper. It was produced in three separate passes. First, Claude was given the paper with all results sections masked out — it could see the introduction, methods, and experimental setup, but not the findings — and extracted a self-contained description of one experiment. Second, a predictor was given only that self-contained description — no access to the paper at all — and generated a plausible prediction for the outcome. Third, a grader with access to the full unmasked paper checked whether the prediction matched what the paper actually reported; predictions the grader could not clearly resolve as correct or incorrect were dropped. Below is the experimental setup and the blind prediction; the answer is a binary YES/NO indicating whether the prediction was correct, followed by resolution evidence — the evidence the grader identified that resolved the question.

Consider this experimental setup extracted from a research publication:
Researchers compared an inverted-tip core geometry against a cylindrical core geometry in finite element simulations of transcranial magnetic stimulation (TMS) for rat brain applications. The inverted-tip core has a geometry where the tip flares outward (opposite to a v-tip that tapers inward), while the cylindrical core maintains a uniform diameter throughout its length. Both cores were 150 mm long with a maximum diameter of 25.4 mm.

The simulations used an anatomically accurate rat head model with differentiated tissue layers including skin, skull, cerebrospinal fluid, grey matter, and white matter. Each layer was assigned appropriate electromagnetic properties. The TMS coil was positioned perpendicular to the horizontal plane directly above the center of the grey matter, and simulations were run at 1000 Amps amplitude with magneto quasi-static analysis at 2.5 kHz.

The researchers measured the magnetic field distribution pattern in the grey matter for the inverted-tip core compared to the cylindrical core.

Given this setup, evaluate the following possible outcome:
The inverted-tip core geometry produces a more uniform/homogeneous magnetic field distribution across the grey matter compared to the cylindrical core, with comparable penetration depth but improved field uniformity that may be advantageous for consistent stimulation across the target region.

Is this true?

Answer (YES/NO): NO